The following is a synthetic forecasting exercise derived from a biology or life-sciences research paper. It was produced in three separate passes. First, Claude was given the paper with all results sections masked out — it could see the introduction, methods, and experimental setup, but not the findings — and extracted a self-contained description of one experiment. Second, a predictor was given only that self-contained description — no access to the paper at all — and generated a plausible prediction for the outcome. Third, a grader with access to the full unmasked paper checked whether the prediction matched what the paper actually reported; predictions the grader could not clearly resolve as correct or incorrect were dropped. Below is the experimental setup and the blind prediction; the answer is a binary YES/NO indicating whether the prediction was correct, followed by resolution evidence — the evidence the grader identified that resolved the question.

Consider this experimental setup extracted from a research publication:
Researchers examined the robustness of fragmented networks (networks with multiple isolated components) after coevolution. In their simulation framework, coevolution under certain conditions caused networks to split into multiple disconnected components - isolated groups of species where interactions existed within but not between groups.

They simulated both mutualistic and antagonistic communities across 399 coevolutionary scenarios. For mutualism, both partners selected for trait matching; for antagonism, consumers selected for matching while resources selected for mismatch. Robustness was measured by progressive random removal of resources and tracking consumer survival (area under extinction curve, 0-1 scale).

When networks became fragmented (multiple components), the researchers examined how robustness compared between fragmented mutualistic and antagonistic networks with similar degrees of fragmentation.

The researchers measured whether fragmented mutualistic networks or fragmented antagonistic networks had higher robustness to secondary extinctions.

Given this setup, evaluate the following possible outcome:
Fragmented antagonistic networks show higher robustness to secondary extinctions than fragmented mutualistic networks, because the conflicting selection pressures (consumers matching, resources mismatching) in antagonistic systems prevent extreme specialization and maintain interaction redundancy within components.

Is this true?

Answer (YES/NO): NO